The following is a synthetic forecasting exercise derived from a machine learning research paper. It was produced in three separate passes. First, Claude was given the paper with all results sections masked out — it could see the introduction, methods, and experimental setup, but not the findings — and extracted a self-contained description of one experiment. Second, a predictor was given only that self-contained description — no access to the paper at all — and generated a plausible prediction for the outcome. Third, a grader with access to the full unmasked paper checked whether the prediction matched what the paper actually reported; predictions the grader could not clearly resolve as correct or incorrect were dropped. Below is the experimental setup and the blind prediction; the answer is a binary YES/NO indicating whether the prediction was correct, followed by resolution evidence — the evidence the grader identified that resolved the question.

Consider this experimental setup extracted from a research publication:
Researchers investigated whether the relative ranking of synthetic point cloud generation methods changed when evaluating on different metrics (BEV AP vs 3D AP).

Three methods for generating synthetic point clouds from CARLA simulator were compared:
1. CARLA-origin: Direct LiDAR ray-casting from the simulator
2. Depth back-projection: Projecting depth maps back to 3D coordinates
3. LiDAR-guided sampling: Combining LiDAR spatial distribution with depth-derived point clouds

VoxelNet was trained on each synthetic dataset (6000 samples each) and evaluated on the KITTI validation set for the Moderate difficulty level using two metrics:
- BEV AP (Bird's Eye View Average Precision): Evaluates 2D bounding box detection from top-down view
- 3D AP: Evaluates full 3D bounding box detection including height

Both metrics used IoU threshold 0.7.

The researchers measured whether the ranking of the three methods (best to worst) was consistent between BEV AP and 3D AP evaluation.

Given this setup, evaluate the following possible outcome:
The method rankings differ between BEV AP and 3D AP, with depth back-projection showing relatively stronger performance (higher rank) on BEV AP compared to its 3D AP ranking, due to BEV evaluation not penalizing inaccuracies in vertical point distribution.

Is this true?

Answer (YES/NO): NO